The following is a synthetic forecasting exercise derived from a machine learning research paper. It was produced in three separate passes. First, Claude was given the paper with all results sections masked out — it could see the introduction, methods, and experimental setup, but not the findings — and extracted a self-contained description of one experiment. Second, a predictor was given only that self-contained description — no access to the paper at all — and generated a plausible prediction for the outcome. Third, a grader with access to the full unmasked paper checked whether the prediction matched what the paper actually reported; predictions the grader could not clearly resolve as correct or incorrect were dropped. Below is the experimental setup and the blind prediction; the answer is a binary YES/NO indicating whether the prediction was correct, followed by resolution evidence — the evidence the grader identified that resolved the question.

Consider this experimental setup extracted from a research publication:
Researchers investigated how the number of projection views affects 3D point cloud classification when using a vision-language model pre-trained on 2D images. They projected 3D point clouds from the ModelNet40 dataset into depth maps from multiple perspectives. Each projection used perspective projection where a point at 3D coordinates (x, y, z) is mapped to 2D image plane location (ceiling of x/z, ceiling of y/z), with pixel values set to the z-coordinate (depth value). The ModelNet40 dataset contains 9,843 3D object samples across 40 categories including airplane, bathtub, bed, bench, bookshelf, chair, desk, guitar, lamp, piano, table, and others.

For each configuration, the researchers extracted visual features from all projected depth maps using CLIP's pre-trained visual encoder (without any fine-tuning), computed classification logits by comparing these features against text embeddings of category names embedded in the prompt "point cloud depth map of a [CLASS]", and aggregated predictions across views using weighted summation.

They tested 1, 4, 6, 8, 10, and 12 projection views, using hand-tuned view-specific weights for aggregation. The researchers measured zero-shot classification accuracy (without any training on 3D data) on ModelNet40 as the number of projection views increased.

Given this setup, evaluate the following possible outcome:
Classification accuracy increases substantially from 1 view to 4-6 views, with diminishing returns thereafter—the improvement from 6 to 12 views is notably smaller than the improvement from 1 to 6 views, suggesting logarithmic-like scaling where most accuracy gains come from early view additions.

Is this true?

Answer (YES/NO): NO